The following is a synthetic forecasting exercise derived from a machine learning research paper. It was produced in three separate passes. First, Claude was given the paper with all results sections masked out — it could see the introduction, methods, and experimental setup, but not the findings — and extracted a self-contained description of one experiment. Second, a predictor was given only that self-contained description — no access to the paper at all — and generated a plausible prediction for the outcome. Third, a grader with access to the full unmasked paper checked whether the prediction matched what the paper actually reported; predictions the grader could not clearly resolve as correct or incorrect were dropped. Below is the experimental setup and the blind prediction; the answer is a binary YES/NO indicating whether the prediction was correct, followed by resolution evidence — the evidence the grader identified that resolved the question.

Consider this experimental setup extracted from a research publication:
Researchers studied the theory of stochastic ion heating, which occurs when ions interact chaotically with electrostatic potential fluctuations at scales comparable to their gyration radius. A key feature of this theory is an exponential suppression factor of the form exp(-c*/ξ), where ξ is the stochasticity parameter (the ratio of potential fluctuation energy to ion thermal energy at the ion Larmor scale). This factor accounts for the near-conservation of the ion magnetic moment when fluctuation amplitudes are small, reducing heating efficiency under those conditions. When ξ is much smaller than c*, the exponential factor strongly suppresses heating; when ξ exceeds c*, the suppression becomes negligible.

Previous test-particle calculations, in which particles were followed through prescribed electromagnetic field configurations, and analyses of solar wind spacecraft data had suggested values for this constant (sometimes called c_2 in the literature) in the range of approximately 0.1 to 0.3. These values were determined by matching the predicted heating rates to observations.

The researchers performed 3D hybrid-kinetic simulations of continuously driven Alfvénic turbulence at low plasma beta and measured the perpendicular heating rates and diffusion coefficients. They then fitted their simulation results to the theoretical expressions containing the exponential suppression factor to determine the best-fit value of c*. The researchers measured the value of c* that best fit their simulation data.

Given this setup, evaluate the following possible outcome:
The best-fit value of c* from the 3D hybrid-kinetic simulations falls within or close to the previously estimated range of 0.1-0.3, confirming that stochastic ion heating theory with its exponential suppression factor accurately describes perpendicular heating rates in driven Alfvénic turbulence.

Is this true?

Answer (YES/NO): NO